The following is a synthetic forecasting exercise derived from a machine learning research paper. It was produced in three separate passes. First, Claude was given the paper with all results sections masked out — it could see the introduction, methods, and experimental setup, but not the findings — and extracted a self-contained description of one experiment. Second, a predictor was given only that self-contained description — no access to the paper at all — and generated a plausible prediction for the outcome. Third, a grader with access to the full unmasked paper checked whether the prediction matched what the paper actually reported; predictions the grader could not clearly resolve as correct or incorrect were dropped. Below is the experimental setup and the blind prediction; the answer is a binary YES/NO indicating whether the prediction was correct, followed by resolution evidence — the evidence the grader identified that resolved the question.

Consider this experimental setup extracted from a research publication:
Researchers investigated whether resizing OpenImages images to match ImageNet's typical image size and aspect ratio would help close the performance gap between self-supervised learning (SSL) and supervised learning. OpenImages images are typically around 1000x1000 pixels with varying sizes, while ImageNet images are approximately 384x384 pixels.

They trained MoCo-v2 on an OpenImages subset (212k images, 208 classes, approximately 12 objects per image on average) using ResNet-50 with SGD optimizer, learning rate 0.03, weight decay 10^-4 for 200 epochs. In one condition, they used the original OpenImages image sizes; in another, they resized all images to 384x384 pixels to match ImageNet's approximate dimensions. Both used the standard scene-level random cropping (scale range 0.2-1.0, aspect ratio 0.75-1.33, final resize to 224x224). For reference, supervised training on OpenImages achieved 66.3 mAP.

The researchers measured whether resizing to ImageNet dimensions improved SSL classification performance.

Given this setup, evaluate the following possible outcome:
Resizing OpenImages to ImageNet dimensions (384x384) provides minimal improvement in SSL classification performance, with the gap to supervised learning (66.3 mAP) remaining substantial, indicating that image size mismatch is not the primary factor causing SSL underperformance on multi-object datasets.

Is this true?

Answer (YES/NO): NO